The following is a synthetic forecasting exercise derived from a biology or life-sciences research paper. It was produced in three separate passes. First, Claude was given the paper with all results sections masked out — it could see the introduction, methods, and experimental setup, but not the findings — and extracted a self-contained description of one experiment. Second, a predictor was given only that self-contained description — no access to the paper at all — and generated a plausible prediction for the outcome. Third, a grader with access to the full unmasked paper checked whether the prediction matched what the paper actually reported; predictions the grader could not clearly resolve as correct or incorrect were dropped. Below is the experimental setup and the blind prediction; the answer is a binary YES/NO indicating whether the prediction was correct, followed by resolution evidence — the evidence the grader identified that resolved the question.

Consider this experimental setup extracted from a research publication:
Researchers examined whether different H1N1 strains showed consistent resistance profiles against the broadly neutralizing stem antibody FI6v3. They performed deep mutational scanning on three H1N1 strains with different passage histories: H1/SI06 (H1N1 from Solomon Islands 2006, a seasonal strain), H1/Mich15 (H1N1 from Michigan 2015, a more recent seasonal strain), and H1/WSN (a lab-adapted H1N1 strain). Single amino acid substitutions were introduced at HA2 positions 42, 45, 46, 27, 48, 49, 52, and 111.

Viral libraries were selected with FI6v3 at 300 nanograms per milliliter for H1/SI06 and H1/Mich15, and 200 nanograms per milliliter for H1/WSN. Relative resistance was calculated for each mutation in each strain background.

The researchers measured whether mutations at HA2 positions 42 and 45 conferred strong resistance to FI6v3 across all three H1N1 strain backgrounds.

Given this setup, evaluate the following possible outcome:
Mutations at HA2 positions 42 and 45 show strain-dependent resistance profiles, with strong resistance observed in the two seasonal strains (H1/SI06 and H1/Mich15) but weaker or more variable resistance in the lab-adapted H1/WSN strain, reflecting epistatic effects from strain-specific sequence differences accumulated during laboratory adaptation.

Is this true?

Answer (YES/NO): NO